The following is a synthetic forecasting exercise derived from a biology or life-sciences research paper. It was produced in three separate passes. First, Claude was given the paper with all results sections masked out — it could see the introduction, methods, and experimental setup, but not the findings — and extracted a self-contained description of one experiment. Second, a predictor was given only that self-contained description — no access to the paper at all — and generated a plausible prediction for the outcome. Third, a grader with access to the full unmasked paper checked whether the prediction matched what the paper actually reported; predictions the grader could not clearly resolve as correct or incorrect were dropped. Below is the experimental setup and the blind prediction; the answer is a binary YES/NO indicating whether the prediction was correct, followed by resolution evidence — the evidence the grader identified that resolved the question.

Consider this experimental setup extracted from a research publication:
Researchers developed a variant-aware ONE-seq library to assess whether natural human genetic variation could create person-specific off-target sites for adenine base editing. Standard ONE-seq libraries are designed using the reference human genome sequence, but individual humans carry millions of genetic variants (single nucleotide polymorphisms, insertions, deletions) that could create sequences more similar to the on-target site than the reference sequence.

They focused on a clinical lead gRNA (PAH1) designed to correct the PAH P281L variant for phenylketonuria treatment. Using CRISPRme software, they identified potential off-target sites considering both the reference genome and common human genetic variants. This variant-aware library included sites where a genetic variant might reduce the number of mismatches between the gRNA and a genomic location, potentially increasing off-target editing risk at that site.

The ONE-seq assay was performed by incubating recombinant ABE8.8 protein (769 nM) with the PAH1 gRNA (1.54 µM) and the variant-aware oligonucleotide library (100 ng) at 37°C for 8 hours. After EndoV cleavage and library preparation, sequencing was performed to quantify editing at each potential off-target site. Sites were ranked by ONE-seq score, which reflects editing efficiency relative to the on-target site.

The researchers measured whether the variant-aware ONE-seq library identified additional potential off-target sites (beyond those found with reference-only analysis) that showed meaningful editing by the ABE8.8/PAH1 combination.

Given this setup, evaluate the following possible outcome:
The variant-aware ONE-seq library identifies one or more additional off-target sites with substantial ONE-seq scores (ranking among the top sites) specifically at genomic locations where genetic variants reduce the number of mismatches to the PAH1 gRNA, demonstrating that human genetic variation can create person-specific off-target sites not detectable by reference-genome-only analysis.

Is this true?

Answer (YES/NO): YES